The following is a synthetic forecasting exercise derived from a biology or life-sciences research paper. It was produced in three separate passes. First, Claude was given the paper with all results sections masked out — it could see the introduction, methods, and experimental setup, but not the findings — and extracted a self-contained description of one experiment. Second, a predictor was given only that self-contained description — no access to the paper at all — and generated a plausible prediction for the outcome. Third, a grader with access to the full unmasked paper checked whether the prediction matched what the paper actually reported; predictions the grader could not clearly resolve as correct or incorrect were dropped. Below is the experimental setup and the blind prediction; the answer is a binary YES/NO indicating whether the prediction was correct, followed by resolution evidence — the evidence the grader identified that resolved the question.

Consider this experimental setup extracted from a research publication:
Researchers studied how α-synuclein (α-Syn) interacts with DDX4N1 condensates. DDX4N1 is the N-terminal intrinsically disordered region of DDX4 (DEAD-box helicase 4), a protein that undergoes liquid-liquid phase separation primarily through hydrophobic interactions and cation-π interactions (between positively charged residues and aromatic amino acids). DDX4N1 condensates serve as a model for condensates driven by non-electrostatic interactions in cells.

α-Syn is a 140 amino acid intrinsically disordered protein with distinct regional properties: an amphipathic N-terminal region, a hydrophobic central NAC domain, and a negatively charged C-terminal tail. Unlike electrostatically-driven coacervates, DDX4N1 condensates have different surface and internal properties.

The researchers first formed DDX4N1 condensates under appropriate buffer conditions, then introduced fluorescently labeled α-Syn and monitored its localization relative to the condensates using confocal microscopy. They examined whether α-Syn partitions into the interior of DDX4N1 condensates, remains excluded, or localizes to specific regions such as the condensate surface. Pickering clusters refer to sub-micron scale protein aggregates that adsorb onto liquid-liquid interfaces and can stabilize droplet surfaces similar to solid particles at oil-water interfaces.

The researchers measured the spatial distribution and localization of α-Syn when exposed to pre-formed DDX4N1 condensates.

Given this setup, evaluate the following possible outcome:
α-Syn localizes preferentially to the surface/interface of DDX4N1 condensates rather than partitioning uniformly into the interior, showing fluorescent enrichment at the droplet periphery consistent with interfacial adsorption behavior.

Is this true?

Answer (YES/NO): YES